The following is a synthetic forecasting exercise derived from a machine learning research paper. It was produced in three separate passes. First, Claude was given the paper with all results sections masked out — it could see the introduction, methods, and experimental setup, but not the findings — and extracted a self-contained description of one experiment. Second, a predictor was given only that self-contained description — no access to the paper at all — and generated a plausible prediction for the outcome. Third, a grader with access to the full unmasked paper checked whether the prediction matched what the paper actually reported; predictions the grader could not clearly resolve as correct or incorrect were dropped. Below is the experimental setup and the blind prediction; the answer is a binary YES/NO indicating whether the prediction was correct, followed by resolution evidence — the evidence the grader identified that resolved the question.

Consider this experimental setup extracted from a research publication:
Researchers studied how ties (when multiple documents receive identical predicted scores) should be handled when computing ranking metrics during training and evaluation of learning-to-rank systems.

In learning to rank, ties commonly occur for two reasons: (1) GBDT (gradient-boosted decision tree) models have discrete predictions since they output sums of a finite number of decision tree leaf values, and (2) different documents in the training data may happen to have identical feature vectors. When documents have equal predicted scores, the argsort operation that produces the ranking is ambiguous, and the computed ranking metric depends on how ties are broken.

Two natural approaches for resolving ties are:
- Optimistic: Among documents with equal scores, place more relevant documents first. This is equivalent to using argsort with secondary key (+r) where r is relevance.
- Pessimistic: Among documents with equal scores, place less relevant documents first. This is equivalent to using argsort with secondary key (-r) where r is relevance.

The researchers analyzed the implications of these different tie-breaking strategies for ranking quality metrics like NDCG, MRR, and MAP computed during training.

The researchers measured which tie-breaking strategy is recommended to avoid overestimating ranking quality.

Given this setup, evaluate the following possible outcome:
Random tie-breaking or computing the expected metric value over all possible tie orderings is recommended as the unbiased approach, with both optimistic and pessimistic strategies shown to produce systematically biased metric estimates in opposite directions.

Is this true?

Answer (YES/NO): NO